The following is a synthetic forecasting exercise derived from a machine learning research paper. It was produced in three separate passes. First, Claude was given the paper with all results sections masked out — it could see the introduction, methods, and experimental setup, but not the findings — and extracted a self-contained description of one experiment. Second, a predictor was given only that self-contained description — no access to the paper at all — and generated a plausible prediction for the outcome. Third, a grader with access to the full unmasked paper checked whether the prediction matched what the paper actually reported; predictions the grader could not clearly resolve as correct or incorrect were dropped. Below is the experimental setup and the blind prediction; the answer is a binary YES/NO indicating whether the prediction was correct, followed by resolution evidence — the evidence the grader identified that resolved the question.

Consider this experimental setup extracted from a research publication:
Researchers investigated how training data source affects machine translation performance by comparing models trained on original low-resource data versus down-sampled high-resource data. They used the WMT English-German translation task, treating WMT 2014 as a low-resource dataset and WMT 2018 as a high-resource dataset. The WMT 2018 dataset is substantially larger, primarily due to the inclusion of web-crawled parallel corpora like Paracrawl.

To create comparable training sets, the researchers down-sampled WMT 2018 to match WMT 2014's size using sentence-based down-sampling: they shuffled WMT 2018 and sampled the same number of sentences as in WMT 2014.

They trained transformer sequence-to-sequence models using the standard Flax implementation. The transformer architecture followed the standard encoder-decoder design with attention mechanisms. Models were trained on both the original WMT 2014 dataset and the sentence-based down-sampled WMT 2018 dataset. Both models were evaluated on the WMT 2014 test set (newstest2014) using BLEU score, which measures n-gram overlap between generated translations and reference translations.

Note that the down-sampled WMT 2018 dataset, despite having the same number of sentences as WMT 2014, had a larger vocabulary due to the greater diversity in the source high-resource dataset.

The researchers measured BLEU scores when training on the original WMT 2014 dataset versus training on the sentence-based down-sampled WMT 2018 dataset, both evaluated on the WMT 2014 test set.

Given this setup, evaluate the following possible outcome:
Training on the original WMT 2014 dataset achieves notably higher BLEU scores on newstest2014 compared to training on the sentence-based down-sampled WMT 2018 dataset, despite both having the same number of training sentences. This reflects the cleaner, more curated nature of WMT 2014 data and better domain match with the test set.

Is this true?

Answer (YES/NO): YES